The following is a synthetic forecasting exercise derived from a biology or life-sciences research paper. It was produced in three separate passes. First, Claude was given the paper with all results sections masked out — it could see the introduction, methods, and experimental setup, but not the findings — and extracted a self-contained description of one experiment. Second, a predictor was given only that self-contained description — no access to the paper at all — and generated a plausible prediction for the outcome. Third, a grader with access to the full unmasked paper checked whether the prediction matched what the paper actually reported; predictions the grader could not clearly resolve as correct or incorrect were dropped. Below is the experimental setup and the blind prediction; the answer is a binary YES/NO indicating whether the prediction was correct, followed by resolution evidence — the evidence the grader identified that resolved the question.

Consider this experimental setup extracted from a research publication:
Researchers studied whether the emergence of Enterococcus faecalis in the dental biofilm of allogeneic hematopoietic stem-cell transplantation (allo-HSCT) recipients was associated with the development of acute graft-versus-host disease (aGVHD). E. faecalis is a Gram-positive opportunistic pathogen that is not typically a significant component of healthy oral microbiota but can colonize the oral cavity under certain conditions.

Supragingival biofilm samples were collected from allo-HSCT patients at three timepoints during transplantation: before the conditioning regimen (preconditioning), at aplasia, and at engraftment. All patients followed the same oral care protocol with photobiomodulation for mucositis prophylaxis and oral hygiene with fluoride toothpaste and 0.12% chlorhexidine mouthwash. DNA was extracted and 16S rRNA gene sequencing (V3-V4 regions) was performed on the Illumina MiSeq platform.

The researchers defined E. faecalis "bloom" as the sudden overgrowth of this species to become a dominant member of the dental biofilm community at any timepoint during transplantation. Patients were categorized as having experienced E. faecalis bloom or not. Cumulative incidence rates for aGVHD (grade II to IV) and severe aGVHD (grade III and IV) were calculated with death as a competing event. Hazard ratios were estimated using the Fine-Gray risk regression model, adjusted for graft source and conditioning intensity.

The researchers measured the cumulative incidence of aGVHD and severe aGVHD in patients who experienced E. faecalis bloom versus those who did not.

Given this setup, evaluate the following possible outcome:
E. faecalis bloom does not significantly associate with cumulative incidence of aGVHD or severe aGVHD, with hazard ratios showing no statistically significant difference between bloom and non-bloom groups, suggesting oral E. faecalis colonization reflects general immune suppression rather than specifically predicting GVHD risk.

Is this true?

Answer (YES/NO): NO